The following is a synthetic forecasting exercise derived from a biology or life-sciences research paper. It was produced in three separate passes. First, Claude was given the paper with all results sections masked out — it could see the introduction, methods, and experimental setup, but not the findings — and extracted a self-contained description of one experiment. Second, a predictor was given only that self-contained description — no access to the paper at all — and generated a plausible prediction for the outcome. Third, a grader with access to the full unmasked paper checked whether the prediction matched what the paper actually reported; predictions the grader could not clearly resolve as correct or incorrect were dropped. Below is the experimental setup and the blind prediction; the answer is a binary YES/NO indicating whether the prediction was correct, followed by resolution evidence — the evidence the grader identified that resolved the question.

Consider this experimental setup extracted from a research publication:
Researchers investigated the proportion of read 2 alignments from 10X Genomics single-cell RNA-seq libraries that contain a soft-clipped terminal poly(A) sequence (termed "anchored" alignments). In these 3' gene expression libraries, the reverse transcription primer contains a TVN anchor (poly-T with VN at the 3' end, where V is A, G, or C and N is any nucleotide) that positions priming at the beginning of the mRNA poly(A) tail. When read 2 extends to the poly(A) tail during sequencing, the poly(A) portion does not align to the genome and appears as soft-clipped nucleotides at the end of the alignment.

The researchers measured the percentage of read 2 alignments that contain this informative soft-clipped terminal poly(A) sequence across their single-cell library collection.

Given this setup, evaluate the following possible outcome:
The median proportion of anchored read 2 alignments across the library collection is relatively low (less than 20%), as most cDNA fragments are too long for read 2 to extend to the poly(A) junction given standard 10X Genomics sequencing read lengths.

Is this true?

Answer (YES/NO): YES